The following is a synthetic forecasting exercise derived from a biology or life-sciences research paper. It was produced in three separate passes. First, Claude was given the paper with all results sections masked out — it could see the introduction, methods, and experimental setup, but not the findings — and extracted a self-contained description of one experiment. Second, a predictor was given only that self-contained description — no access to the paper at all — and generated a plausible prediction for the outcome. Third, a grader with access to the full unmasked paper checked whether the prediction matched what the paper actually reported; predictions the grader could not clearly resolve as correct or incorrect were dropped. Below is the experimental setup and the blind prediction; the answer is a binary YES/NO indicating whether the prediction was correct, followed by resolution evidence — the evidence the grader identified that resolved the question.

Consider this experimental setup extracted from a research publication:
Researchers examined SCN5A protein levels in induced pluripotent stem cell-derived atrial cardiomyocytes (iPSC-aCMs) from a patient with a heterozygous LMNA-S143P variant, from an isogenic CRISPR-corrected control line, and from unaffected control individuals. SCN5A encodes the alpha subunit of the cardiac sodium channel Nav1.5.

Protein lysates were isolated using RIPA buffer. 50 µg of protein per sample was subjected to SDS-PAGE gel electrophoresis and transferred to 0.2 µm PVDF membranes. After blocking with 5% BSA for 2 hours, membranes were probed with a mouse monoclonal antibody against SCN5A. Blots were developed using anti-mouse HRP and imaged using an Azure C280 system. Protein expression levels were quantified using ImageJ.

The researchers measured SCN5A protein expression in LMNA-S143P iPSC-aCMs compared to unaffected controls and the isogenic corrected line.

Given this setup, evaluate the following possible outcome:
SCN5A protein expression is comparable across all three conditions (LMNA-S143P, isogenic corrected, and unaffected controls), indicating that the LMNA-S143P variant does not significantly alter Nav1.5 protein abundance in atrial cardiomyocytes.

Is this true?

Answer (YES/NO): NO